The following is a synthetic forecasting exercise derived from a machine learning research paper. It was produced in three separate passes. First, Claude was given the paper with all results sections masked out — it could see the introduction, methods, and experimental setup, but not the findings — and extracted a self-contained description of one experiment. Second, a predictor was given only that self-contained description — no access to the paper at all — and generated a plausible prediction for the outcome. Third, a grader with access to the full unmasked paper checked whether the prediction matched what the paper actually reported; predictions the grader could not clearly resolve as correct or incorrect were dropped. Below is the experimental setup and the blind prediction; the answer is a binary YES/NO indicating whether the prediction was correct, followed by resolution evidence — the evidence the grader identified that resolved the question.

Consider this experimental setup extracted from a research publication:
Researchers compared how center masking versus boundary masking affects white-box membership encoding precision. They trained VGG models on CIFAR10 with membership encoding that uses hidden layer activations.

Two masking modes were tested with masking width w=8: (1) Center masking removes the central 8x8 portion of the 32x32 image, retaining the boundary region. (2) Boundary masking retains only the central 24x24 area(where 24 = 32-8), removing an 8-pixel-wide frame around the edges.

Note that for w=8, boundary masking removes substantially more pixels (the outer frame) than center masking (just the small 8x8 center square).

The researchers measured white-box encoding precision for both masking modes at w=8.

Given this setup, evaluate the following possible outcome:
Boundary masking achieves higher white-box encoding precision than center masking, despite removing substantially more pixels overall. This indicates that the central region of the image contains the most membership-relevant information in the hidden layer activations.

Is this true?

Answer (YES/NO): NO